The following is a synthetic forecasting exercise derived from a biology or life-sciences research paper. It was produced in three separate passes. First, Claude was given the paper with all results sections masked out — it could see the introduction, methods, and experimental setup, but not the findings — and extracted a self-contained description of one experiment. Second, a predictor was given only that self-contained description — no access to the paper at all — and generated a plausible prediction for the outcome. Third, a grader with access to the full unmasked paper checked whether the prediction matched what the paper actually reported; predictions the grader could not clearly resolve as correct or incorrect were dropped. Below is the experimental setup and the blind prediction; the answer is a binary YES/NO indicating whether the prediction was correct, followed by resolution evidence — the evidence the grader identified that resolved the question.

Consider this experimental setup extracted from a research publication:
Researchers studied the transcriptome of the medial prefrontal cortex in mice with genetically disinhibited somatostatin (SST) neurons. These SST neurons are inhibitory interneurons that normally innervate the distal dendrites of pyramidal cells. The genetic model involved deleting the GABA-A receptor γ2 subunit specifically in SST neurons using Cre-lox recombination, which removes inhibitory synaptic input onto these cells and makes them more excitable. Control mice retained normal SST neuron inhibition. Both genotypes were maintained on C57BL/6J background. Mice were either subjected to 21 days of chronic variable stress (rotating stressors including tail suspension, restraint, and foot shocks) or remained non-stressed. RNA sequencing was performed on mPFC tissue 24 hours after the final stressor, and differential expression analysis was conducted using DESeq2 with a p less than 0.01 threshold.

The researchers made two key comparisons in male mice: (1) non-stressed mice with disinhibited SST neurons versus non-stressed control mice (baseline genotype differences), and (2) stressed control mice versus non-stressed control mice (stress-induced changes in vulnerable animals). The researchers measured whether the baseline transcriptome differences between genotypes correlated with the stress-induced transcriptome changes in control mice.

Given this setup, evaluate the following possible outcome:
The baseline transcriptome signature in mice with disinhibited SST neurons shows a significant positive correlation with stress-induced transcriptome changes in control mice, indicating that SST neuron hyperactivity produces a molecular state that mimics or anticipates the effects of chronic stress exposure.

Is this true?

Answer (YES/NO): YES